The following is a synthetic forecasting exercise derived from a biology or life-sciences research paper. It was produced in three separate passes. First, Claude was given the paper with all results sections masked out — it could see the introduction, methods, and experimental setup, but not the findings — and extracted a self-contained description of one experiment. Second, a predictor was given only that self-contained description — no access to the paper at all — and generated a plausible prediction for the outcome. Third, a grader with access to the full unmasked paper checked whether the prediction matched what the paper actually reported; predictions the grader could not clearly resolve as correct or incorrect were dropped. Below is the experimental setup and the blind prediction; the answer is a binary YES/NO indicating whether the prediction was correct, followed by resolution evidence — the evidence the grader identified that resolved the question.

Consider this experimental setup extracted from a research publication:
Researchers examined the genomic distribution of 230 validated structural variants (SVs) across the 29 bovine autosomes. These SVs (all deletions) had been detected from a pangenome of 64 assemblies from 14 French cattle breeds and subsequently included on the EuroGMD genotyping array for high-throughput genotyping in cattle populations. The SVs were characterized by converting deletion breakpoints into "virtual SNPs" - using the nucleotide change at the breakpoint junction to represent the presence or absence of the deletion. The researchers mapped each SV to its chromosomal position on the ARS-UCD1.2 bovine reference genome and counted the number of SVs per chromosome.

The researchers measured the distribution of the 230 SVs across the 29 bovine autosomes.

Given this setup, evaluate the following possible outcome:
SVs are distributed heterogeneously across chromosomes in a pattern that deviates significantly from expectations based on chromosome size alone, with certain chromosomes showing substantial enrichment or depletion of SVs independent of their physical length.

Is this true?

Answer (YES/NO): YES